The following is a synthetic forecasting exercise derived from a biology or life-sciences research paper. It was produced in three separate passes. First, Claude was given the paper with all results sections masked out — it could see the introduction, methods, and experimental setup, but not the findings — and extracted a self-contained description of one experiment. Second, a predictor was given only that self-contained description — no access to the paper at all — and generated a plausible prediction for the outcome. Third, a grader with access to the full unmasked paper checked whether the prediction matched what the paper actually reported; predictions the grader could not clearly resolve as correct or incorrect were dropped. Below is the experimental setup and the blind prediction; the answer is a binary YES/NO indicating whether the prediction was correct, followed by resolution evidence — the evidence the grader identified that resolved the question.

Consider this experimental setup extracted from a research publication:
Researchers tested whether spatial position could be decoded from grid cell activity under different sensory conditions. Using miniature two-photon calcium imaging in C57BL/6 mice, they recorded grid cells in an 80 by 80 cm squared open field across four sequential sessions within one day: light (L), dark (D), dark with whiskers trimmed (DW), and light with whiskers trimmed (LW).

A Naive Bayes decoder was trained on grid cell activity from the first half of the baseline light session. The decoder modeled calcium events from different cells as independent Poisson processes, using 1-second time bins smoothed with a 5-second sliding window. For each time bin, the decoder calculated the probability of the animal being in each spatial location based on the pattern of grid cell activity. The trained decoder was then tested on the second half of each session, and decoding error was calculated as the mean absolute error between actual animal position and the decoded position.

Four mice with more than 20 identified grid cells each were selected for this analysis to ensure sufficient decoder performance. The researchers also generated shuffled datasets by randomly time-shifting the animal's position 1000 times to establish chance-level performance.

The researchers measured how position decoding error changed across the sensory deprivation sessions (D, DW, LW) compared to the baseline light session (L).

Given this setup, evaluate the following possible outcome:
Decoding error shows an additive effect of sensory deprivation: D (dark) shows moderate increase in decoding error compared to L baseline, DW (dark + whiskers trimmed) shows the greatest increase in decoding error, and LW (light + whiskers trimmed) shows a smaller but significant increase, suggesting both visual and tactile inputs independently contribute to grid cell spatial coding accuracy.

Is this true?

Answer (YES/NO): NO